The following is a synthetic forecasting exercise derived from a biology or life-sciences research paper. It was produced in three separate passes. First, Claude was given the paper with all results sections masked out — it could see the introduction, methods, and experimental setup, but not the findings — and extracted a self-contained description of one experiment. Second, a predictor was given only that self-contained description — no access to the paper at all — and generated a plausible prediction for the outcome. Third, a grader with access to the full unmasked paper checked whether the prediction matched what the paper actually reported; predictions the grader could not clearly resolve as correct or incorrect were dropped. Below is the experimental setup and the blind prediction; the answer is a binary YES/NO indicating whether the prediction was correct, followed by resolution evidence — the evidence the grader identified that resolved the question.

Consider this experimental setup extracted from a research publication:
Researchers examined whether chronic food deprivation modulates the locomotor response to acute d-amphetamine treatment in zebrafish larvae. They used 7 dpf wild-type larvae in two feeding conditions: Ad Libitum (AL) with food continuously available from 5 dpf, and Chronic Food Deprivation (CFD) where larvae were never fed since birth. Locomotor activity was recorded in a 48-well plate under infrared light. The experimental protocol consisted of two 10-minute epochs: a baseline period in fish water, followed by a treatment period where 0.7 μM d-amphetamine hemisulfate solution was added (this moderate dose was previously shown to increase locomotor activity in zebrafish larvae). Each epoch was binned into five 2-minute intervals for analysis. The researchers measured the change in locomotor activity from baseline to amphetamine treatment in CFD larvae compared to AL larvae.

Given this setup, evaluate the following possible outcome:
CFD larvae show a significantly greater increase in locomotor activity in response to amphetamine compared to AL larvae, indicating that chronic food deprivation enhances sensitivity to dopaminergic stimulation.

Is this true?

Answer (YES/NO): YES